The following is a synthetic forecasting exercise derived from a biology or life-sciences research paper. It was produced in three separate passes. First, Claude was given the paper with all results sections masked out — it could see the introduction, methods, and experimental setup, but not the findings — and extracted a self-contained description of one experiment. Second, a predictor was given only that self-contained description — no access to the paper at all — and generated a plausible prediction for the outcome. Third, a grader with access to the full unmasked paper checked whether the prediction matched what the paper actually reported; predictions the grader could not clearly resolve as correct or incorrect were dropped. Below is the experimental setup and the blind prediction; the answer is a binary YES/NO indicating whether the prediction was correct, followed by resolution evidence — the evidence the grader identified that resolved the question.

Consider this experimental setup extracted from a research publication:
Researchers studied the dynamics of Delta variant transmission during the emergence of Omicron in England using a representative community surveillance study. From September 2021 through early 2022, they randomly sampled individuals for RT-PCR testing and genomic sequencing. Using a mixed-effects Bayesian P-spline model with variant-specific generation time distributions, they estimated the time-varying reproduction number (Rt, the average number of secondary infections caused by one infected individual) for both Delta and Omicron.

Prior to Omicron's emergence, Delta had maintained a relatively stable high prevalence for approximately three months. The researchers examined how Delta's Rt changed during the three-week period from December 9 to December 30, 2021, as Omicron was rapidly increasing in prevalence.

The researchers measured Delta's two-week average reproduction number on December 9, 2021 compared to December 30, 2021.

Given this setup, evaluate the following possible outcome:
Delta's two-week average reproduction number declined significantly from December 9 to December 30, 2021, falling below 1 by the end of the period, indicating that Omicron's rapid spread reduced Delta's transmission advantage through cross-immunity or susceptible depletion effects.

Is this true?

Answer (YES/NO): YES